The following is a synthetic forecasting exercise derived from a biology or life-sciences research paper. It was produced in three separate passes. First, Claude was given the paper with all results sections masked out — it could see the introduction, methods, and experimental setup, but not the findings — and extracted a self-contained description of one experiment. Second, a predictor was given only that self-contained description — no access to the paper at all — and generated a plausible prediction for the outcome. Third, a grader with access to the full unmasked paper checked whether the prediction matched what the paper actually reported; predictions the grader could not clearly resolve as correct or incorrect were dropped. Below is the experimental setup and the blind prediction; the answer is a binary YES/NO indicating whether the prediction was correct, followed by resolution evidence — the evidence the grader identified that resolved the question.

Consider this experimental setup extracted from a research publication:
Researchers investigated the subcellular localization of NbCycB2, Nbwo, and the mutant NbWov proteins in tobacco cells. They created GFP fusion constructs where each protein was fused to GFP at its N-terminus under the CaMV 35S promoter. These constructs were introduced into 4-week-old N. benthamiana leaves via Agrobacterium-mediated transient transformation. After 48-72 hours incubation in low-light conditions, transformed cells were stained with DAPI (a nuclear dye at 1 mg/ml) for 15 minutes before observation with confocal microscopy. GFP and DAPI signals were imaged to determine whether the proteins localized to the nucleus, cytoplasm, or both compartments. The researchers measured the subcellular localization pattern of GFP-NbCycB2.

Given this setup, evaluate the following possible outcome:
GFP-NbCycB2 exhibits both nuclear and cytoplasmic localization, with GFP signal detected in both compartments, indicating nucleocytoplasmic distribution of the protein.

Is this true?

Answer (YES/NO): NO